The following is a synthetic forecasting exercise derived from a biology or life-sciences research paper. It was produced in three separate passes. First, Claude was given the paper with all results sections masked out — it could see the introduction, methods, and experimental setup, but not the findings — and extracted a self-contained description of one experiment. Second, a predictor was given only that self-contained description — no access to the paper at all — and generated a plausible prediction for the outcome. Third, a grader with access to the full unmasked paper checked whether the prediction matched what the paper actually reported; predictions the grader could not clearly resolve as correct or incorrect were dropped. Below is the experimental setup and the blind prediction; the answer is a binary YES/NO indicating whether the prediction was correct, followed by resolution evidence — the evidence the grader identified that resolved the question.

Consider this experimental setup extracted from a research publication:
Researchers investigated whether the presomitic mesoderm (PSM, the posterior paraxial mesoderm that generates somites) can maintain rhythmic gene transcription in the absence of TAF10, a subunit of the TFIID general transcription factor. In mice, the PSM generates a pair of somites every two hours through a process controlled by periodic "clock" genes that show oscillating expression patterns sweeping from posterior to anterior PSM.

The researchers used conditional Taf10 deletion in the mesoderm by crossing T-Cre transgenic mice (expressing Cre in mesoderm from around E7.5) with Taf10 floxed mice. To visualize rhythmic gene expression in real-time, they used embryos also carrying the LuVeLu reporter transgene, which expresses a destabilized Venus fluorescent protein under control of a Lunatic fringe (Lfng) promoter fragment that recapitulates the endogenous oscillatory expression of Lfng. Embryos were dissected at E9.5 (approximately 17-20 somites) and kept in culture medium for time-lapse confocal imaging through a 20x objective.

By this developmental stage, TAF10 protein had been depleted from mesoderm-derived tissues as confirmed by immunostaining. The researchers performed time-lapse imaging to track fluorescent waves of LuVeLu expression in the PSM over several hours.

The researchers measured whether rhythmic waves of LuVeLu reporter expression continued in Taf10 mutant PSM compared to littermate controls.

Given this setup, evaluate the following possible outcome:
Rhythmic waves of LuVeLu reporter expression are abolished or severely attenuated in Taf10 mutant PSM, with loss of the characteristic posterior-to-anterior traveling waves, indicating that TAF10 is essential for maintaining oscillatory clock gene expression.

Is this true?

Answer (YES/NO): NO